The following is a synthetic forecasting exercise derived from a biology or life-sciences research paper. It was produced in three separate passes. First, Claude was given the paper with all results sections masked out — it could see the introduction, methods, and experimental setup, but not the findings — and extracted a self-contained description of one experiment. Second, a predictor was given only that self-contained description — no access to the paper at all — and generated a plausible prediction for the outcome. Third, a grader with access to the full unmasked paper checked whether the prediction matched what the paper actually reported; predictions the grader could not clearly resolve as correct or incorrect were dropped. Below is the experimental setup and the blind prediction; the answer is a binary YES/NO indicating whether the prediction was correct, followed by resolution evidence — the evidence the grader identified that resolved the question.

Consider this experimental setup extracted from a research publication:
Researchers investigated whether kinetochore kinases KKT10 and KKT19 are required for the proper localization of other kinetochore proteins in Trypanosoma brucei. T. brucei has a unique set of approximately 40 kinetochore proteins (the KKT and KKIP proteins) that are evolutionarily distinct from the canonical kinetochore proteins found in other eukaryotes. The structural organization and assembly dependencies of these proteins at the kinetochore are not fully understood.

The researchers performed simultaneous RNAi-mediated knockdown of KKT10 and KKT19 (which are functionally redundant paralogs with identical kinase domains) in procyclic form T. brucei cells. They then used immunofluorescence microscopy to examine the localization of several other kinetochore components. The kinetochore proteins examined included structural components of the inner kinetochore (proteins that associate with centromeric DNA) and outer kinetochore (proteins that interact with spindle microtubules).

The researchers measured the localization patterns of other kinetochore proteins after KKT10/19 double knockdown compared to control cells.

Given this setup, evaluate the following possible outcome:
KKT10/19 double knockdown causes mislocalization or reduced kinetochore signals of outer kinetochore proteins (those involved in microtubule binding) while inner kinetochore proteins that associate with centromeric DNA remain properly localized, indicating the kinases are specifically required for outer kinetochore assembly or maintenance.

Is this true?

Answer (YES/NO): NO